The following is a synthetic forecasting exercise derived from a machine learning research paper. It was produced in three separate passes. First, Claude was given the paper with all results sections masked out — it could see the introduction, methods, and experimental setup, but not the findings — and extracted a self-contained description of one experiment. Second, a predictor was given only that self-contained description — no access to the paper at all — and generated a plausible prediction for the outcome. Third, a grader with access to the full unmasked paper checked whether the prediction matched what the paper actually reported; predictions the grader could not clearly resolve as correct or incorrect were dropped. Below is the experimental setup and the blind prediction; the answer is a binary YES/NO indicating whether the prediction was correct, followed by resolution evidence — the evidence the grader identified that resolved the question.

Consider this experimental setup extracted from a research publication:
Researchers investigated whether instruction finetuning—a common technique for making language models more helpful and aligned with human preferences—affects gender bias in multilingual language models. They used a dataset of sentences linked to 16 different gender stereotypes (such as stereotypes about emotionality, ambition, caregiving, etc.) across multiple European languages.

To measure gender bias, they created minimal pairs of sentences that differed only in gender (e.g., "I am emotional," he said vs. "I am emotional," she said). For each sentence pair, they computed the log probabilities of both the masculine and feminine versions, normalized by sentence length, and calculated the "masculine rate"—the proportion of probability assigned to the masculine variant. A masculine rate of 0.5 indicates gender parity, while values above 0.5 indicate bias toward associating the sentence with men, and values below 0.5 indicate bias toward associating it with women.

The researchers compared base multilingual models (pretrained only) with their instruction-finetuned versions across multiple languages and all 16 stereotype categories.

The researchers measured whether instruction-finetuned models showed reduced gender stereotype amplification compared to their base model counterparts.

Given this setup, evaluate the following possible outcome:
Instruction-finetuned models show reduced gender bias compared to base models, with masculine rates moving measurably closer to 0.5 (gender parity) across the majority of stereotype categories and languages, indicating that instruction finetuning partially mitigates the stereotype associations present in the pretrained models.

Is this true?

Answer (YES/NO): NO